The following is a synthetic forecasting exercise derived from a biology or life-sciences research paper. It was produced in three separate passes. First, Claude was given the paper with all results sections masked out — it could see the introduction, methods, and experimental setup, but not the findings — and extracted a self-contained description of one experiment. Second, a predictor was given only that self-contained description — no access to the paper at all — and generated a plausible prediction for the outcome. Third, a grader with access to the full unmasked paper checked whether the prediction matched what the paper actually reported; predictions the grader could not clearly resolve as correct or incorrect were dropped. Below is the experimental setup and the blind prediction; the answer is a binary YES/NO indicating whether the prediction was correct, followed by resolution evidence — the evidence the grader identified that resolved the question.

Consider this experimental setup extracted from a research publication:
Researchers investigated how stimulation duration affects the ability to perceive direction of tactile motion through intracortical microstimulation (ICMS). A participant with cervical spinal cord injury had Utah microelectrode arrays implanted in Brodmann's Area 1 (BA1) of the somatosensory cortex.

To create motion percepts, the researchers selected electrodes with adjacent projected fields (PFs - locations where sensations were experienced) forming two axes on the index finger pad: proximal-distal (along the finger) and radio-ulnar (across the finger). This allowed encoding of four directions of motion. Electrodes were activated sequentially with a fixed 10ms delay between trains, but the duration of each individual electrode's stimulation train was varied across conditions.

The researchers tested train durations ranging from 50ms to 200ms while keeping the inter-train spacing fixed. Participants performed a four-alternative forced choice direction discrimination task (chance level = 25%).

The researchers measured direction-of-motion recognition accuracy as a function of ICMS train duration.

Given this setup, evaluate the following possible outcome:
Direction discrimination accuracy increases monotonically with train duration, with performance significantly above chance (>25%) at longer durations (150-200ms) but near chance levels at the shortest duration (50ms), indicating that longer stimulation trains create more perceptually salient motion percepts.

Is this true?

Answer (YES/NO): YES